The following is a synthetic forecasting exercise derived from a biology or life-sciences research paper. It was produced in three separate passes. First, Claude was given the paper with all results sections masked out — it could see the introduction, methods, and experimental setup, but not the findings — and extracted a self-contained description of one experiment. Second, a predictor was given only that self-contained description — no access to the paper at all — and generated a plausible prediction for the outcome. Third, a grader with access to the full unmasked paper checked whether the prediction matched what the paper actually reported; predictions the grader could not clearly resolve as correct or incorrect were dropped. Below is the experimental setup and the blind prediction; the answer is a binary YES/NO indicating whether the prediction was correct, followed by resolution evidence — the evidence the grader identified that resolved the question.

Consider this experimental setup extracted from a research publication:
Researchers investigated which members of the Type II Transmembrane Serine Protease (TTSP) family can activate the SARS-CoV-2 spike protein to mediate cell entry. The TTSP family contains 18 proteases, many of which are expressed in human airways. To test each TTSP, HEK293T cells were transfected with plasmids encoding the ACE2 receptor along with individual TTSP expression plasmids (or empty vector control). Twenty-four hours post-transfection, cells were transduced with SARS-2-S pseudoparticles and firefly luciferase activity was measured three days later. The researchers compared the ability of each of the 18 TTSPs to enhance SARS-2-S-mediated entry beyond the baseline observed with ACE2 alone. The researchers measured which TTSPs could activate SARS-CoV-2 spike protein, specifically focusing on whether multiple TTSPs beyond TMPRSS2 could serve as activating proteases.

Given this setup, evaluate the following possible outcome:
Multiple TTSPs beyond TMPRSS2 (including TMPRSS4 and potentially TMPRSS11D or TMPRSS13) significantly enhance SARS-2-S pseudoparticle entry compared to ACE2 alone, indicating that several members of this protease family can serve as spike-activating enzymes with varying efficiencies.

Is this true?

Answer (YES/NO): NO